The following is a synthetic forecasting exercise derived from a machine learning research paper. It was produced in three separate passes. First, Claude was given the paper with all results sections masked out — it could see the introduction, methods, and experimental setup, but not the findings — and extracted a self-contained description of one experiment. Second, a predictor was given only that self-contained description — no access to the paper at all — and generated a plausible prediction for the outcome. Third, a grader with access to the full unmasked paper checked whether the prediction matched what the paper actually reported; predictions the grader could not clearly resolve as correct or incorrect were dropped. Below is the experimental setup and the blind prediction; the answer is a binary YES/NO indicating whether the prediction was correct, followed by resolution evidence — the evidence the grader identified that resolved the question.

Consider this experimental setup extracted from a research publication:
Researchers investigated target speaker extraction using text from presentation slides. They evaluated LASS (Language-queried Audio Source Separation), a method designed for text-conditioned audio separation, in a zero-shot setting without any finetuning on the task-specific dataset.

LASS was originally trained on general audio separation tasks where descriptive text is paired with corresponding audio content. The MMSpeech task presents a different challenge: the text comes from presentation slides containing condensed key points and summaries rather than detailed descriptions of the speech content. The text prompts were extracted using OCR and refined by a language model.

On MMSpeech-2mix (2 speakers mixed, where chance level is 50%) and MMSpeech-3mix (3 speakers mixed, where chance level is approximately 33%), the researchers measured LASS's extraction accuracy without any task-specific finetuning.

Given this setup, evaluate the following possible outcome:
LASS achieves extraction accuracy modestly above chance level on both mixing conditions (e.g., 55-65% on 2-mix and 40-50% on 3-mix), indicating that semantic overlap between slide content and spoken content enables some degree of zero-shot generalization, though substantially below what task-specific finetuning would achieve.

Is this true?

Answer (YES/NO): NO